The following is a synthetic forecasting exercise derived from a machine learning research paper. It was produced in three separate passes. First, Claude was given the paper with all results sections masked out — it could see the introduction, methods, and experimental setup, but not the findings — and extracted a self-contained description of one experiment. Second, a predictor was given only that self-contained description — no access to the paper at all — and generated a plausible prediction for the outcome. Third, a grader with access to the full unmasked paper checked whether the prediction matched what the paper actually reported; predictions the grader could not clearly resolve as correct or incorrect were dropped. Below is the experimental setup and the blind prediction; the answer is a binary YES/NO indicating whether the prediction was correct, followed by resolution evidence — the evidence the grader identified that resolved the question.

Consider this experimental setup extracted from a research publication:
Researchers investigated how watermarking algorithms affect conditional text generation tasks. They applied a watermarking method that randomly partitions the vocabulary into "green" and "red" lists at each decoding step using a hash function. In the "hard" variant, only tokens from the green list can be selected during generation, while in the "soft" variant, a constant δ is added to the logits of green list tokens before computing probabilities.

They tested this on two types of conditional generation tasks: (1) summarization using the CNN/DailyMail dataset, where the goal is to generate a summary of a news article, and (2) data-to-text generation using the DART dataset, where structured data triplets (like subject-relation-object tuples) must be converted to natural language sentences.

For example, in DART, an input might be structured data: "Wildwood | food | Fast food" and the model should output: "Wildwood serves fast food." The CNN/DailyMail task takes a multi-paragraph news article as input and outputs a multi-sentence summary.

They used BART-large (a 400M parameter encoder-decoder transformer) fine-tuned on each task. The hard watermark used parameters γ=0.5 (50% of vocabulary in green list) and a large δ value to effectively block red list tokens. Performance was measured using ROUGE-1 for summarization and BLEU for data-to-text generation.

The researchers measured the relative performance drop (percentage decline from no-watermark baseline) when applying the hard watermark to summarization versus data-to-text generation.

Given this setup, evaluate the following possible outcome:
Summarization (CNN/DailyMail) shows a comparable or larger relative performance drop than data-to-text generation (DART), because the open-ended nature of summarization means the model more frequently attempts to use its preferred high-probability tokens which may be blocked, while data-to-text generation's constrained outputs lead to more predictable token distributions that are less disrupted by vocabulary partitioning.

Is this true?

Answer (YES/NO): NO